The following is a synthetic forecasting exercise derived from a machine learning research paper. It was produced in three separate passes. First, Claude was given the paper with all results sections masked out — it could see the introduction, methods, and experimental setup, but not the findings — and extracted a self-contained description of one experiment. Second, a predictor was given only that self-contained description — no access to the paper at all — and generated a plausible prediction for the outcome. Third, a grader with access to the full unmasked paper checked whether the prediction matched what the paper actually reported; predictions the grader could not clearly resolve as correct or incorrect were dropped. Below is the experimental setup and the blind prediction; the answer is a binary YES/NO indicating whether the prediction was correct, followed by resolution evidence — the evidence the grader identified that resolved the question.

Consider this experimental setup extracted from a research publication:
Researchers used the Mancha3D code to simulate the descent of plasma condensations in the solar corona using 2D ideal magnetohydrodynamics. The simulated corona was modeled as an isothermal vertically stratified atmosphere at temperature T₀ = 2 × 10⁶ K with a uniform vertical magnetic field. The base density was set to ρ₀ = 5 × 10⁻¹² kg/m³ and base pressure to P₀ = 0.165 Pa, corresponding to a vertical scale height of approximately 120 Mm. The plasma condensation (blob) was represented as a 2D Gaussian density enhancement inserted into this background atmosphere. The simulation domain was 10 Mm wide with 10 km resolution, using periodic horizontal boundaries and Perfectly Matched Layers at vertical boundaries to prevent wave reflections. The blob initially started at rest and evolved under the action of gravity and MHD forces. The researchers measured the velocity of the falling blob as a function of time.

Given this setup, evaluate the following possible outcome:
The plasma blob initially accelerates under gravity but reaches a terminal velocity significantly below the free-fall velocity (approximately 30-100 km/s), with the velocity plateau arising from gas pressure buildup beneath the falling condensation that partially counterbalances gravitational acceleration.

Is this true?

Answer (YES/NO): YES